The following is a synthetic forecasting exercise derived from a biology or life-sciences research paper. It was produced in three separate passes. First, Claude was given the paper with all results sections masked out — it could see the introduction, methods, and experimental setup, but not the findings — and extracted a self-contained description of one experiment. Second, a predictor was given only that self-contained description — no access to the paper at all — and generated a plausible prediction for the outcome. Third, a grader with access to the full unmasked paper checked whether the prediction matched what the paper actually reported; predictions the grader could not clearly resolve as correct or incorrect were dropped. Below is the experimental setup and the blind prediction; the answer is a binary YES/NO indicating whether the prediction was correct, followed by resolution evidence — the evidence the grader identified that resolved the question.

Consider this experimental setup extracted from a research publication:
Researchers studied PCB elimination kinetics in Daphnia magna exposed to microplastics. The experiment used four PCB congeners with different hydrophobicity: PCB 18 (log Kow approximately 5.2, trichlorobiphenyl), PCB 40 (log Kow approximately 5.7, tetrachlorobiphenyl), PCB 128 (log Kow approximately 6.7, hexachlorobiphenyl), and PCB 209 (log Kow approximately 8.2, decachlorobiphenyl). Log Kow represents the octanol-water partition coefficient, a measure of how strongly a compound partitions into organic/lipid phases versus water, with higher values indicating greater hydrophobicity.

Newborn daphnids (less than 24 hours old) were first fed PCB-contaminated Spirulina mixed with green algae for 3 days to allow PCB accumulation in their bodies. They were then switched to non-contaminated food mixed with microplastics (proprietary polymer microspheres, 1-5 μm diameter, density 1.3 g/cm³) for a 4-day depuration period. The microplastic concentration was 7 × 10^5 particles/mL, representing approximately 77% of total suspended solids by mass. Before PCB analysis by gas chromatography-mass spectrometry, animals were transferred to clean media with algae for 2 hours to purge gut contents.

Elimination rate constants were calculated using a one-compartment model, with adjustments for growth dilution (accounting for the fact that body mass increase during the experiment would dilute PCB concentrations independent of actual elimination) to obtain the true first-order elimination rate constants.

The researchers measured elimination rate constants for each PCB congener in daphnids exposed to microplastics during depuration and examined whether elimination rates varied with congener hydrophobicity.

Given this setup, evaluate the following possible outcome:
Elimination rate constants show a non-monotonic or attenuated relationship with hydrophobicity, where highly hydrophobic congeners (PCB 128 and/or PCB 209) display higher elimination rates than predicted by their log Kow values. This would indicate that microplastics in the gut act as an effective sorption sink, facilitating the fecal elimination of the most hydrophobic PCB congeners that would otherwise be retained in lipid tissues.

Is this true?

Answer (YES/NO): NO